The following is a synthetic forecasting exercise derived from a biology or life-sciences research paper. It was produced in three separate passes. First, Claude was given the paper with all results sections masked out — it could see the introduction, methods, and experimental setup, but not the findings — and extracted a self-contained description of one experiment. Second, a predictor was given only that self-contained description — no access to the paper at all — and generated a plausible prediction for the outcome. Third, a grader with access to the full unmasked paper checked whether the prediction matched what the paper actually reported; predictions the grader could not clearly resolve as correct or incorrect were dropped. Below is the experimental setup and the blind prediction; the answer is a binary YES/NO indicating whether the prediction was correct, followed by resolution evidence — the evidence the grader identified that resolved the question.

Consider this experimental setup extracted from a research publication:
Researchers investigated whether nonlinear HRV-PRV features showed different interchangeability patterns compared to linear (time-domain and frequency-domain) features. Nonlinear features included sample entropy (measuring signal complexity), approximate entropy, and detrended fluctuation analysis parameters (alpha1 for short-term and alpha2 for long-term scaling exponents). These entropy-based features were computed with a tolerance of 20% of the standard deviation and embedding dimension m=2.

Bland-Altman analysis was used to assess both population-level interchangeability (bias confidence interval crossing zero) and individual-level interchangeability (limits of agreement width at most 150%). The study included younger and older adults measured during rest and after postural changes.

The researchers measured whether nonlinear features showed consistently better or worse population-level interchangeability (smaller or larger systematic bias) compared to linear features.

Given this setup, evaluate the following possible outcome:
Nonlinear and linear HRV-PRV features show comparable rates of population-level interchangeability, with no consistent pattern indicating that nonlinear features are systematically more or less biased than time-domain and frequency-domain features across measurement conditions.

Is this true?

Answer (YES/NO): YES